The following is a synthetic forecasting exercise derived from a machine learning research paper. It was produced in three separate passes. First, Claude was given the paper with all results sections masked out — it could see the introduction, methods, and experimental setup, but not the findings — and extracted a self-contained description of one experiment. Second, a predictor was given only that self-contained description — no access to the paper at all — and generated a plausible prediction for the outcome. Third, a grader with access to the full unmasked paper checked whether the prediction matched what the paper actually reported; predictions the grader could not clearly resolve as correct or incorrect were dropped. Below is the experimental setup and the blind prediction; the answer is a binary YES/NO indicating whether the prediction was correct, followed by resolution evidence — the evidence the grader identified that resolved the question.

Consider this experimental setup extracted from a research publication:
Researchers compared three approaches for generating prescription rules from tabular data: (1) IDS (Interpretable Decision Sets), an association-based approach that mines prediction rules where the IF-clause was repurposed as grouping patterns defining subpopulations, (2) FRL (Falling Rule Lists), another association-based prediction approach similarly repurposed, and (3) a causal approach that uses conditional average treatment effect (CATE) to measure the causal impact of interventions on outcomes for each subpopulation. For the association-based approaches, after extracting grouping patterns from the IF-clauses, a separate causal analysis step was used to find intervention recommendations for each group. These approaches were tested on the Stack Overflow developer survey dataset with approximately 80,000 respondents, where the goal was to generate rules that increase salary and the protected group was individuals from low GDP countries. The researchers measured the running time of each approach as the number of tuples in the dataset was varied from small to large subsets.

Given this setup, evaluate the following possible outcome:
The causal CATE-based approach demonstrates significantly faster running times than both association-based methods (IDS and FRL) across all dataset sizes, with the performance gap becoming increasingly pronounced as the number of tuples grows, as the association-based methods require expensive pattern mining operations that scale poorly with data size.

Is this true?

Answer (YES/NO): NO